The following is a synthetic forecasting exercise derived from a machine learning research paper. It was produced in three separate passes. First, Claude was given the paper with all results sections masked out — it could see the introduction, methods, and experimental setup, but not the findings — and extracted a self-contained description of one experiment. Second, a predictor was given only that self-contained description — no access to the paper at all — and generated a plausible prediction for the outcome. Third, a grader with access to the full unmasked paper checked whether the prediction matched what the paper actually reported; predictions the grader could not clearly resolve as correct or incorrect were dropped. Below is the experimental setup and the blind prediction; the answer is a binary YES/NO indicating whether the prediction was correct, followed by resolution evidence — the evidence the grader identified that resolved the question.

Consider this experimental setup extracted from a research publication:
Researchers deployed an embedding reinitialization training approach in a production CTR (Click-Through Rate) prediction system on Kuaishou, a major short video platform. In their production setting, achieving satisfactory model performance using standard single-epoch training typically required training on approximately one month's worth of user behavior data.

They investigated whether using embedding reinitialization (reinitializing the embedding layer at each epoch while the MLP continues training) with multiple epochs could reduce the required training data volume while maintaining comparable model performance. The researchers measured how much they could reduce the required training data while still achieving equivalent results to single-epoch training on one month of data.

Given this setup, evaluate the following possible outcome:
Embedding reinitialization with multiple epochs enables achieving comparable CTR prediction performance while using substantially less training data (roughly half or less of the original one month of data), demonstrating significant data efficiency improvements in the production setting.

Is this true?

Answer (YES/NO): YES